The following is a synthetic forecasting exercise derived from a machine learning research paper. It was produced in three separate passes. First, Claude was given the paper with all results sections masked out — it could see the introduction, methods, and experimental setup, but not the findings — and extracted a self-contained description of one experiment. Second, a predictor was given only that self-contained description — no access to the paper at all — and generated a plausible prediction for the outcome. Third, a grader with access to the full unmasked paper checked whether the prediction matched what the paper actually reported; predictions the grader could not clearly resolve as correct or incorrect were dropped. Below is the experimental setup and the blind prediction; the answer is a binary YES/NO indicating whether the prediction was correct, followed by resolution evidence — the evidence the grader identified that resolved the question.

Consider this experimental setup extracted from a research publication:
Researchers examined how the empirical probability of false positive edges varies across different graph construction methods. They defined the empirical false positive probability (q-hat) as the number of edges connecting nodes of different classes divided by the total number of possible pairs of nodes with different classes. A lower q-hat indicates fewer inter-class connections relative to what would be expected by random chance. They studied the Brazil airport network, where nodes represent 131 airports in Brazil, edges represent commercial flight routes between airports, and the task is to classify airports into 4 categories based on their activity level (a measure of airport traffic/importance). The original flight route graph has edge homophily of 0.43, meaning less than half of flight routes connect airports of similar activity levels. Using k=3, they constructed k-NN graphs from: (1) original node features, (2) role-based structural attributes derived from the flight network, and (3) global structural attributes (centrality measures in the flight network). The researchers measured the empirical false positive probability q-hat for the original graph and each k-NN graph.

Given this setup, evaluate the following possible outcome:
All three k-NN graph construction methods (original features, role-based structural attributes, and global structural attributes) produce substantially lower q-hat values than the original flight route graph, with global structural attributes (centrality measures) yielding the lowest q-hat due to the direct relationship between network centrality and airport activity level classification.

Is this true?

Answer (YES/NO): NO